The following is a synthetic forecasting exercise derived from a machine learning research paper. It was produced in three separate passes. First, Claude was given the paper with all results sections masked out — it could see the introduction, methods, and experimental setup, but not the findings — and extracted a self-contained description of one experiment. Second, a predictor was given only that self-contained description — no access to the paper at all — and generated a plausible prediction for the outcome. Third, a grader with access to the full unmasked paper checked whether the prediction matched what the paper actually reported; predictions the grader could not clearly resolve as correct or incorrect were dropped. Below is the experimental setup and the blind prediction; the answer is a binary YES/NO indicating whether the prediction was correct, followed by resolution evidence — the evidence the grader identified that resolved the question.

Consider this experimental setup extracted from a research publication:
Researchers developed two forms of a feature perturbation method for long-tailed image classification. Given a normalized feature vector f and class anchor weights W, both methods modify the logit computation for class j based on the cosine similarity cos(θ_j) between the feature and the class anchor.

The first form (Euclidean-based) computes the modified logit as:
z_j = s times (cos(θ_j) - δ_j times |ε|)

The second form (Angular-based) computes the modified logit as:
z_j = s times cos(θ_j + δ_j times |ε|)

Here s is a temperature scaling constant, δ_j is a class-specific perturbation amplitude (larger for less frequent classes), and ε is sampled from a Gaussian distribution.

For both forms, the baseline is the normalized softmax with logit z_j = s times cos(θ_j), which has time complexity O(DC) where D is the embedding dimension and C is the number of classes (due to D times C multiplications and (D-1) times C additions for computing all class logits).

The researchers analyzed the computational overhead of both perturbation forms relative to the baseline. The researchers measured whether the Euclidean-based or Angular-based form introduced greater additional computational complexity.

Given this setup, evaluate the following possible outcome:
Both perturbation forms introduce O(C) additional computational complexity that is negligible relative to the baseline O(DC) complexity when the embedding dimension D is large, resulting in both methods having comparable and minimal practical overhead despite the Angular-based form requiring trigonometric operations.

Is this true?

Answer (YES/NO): NO